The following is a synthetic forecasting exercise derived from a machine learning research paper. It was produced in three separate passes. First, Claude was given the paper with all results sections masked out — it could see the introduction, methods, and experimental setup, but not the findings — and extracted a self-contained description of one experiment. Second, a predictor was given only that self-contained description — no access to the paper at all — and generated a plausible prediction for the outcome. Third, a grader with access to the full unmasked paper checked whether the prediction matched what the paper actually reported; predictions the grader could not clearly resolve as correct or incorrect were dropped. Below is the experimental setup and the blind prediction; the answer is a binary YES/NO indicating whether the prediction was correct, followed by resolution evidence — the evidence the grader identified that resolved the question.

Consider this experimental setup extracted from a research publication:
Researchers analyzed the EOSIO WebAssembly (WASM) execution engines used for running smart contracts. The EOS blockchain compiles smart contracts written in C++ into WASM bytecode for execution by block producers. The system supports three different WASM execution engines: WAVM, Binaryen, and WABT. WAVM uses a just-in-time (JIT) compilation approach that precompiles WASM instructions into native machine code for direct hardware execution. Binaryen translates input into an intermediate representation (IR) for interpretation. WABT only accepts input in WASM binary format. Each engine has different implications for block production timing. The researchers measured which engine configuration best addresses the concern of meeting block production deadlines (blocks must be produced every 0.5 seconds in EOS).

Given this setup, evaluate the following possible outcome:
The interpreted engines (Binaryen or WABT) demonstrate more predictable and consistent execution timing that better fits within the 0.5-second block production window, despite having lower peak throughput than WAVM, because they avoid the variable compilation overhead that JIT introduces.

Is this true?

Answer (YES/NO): YES